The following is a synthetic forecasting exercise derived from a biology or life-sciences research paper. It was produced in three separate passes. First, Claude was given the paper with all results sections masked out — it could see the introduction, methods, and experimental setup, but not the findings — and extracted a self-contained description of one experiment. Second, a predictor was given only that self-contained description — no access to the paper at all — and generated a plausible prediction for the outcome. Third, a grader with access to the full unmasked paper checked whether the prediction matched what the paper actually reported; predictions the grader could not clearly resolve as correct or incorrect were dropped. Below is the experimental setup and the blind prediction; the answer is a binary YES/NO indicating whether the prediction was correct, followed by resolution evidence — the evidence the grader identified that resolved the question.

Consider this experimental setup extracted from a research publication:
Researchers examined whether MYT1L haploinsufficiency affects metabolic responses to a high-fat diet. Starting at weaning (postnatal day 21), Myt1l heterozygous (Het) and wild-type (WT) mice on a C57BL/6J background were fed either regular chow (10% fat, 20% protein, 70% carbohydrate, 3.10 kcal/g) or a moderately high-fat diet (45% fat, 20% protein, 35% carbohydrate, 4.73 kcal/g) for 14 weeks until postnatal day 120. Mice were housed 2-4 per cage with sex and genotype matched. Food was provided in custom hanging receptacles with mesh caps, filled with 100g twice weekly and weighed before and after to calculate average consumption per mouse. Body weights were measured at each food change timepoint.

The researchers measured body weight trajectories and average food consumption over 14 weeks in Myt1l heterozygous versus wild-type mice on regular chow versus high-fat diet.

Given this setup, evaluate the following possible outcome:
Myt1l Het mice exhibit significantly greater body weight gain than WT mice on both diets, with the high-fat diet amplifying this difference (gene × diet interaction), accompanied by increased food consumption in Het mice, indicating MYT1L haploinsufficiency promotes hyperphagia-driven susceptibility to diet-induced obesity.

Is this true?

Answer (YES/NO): NO